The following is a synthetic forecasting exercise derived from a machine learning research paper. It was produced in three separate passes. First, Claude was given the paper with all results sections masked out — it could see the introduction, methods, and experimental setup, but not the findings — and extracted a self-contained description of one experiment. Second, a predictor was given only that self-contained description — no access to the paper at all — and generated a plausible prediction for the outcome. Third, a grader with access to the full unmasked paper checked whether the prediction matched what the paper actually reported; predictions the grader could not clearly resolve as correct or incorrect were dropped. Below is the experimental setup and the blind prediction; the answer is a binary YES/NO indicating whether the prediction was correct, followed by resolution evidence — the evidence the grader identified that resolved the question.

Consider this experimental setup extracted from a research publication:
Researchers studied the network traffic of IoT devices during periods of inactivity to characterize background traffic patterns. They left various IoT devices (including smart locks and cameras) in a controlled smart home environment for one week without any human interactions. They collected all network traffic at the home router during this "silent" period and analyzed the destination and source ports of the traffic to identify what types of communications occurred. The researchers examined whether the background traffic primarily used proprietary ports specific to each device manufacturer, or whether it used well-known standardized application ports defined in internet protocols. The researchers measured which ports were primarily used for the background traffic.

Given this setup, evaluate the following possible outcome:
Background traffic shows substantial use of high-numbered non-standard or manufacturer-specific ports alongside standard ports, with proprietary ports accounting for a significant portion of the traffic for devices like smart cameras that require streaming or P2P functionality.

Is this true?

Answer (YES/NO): NO